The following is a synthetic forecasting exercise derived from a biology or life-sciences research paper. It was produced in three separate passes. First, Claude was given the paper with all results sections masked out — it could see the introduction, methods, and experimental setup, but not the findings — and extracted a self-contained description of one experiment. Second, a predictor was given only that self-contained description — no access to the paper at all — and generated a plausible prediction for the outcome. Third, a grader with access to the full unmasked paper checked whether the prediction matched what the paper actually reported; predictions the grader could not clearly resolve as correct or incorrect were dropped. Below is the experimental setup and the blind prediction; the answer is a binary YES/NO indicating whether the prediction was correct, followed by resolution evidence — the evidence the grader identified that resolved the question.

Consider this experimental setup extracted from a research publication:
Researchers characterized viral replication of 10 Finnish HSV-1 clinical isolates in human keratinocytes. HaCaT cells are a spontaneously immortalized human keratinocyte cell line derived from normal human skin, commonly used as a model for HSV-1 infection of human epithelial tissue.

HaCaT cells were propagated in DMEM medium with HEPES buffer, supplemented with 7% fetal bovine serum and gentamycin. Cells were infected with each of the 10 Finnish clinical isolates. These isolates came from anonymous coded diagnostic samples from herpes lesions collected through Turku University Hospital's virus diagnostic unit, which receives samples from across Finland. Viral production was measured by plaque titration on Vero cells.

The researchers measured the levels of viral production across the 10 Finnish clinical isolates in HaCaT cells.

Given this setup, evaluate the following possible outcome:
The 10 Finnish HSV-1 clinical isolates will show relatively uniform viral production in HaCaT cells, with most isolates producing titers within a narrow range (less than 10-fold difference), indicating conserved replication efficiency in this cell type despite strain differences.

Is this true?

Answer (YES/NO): NO